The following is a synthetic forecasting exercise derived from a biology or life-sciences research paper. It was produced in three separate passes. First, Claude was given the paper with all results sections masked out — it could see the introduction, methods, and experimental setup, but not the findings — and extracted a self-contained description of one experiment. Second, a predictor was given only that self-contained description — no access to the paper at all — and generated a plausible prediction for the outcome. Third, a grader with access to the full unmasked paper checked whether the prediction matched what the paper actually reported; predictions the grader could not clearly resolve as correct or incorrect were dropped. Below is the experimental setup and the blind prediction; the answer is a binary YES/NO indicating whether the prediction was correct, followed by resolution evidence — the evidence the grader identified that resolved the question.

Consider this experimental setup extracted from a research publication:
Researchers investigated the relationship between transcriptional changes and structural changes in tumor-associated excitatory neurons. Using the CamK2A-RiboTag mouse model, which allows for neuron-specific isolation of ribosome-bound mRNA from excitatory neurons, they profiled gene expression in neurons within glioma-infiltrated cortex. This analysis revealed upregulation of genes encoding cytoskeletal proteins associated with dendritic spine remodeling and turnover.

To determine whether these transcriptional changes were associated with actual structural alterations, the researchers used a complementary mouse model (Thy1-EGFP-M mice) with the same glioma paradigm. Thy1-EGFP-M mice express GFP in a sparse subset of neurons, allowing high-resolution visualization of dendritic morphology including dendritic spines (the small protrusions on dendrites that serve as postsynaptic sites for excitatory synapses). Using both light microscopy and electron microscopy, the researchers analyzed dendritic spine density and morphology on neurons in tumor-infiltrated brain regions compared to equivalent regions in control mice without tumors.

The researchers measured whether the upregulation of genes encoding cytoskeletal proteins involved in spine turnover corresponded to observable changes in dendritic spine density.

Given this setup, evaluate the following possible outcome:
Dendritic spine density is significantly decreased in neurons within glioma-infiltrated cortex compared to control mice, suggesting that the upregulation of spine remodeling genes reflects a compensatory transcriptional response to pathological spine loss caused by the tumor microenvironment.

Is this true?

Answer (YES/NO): NO